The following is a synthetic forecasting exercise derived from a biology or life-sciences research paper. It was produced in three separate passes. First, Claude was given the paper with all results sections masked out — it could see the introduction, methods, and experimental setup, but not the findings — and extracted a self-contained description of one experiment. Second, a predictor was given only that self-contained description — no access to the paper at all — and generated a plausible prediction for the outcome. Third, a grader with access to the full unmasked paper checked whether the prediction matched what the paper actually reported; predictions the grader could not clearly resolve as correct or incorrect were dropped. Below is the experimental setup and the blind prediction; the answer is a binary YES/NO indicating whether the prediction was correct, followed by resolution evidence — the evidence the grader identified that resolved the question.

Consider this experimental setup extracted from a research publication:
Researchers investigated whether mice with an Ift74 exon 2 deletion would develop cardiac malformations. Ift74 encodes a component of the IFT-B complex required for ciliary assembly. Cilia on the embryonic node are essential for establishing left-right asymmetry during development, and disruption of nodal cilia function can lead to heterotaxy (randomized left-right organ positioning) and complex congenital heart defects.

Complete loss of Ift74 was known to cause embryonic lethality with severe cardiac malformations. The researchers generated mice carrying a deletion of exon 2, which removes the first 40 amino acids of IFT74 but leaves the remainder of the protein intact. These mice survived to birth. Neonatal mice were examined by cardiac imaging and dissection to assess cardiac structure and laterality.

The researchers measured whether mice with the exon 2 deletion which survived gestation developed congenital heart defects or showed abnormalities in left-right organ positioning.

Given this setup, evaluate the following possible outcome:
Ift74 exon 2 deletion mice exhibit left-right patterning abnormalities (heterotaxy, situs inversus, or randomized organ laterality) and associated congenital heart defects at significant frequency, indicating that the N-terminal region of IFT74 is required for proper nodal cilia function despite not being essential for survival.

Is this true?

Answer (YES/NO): NO